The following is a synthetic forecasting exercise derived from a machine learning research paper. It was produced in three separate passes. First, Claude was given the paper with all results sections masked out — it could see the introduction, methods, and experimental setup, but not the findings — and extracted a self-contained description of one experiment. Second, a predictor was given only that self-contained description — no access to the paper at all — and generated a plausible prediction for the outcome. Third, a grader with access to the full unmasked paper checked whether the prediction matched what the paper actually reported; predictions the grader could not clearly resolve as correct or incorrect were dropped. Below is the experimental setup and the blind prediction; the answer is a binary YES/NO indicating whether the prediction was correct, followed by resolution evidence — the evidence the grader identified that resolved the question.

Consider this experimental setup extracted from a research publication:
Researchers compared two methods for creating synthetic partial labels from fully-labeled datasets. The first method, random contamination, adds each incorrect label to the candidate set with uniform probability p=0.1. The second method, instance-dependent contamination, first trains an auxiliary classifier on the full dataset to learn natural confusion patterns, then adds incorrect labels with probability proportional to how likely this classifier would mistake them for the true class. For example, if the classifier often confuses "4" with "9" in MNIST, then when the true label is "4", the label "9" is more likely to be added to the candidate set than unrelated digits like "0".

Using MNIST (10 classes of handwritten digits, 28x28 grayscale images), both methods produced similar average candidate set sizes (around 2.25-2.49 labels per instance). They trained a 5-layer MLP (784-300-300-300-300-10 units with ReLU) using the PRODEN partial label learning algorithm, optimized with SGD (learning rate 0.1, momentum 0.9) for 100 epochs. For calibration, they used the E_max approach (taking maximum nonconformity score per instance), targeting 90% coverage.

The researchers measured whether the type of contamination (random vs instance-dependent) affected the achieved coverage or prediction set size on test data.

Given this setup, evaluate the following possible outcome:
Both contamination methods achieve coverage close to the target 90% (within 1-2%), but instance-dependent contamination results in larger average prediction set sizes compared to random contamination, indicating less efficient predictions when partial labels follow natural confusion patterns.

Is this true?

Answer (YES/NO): NO